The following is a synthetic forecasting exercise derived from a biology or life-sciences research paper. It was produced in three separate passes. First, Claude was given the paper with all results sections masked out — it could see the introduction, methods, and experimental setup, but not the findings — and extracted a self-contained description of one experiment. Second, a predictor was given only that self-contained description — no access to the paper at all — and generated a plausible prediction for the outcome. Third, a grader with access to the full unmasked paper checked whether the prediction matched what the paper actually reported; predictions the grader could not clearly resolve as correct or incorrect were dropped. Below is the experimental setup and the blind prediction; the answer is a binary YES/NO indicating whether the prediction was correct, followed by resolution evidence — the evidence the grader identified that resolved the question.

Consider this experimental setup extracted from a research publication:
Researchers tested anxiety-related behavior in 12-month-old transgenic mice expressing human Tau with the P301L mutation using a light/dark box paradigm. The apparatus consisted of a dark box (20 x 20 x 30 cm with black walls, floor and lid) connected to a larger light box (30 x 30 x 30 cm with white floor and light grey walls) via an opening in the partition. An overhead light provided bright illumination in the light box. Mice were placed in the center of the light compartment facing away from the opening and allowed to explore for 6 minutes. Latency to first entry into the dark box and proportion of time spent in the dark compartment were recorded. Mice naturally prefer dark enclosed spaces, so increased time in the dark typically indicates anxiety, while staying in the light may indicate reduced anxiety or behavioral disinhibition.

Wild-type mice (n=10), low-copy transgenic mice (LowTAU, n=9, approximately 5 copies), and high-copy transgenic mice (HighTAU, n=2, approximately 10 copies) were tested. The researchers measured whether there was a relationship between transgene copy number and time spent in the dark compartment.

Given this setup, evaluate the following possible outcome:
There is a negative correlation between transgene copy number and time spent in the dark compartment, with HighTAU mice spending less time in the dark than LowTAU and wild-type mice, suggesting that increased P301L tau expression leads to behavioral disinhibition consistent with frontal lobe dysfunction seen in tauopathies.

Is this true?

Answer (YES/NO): YES